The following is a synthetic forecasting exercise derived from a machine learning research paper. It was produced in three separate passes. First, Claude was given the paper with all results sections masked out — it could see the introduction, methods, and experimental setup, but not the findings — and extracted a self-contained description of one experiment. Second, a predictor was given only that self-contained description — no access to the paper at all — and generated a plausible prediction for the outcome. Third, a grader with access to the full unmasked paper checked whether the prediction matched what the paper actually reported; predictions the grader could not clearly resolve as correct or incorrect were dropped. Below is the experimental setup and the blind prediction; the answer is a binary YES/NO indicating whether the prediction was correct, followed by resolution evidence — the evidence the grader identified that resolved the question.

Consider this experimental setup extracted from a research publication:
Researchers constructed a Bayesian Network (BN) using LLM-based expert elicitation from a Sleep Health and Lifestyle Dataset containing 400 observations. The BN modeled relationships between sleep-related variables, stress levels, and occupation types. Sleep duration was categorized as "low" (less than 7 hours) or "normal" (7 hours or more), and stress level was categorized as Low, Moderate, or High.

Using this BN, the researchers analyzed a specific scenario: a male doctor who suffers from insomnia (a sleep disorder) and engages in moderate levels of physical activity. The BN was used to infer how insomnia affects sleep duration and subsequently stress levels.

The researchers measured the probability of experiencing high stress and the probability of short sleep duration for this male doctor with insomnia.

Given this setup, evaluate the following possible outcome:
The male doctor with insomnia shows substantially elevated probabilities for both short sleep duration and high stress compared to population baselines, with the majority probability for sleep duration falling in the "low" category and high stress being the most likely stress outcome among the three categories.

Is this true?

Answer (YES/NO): YES